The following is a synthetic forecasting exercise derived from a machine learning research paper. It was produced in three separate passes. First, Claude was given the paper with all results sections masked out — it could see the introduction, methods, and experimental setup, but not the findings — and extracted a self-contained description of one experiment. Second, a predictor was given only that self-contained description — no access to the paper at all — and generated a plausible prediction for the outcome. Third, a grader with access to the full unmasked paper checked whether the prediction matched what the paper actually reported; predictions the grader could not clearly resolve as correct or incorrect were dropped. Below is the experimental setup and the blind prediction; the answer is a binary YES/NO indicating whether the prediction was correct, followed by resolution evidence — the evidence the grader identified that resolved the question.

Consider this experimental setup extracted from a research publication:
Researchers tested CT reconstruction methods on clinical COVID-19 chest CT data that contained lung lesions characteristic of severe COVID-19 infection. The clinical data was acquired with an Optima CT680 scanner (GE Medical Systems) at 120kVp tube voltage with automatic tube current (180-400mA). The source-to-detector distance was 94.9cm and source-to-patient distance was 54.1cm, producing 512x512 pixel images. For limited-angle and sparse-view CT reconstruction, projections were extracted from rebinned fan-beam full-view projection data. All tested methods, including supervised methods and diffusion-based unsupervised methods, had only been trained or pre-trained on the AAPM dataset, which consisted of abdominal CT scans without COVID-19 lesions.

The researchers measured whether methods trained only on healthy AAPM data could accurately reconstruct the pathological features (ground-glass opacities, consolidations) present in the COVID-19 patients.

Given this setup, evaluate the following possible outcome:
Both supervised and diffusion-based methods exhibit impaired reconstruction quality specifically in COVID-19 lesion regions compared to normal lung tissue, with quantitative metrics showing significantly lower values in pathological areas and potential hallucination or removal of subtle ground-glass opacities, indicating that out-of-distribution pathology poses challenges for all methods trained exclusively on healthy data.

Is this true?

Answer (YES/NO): NO